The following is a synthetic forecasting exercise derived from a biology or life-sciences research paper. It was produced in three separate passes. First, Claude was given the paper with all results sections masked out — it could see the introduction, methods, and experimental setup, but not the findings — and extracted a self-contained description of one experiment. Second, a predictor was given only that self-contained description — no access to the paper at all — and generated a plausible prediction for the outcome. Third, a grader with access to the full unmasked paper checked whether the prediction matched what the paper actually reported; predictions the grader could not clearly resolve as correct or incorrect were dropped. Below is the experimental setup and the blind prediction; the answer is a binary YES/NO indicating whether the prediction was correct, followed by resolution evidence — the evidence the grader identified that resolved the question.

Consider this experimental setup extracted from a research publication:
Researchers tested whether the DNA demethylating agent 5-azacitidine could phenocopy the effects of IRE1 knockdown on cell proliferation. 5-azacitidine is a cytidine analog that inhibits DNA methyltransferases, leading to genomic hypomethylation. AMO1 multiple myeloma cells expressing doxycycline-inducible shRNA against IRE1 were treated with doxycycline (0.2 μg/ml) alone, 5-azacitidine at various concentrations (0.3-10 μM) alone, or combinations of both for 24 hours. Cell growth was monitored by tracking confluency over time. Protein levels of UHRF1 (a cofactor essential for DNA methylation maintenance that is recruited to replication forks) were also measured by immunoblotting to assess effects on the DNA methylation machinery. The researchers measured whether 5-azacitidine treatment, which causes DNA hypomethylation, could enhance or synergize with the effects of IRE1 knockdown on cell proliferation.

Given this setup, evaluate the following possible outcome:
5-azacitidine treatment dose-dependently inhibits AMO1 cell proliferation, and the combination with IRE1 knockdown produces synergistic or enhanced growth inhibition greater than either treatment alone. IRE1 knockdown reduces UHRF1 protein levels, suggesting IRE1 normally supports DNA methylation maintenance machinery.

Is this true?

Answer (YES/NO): NO